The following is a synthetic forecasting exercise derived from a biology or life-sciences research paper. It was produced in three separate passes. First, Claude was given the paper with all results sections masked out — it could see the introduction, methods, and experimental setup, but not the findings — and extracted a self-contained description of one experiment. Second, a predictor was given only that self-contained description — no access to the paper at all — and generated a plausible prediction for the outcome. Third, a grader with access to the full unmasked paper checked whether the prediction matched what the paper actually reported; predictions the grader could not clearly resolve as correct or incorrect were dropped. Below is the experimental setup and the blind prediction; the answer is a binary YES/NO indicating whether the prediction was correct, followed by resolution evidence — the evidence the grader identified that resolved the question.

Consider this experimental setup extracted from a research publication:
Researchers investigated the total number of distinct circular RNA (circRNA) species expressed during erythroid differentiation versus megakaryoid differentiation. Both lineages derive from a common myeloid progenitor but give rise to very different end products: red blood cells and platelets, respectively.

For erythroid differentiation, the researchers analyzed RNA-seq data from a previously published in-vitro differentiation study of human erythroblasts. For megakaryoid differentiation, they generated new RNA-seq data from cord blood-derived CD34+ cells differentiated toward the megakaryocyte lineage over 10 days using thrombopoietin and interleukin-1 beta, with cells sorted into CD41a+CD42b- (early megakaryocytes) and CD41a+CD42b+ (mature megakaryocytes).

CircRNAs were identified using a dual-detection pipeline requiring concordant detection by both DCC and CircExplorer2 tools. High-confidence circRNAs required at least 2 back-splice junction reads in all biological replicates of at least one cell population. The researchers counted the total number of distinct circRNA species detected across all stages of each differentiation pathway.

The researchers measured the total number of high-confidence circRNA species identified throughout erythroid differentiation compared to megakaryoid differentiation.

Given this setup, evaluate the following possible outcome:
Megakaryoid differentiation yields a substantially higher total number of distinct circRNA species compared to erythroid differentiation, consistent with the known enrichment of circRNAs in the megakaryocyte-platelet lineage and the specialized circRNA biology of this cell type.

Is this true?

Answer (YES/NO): NO